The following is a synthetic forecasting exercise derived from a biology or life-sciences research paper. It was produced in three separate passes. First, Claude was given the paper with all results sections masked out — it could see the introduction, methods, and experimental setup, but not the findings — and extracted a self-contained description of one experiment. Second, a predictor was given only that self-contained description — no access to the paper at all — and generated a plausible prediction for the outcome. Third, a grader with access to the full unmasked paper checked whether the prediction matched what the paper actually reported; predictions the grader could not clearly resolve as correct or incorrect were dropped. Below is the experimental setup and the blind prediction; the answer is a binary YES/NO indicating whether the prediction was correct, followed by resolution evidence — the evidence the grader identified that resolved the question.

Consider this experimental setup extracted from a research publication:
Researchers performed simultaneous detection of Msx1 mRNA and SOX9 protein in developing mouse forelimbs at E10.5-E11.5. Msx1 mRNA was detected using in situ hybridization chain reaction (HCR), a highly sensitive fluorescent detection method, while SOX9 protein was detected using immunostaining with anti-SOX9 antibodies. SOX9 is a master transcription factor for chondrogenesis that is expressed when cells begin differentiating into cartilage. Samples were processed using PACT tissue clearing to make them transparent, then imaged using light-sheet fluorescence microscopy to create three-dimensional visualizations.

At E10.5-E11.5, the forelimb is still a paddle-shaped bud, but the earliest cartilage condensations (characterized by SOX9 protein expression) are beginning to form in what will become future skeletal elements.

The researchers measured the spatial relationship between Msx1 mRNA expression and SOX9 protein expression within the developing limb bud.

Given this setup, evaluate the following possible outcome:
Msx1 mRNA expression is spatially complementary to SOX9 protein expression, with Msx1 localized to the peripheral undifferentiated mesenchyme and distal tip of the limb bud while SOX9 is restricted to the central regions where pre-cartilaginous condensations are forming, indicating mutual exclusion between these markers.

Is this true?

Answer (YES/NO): YES